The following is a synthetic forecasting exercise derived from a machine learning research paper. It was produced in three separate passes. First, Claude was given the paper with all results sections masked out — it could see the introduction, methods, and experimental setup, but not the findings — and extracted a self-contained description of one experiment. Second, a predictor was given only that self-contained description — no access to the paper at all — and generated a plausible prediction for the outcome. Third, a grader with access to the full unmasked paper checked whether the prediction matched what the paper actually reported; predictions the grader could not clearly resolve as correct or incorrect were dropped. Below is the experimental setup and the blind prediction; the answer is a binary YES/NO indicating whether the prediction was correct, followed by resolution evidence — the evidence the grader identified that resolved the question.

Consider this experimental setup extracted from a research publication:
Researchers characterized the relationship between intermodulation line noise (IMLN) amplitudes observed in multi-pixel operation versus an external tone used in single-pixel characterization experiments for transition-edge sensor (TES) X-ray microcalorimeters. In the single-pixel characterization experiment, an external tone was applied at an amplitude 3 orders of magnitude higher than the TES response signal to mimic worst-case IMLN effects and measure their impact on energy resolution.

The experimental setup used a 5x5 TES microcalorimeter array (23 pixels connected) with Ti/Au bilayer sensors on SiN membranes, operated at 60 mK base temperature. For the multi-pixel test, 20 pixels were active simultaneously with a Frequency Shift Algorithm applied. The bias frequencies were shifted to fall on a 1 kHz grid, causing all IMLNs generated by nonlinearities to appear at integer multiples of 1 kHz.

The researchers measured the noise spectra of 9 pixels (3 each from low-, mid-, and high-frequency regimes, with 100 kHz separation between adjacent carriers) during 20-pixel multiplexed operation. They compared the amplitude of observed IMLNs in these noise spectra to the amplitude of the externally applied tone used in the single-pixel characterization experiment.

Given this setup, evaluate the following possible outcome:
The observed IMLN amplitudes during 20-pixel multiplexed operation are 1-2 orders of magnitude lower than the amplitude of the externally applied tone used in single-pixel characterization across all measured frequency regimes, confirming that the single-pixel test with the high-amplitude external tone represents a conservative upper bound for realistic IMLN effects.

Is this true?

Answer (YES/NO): YES